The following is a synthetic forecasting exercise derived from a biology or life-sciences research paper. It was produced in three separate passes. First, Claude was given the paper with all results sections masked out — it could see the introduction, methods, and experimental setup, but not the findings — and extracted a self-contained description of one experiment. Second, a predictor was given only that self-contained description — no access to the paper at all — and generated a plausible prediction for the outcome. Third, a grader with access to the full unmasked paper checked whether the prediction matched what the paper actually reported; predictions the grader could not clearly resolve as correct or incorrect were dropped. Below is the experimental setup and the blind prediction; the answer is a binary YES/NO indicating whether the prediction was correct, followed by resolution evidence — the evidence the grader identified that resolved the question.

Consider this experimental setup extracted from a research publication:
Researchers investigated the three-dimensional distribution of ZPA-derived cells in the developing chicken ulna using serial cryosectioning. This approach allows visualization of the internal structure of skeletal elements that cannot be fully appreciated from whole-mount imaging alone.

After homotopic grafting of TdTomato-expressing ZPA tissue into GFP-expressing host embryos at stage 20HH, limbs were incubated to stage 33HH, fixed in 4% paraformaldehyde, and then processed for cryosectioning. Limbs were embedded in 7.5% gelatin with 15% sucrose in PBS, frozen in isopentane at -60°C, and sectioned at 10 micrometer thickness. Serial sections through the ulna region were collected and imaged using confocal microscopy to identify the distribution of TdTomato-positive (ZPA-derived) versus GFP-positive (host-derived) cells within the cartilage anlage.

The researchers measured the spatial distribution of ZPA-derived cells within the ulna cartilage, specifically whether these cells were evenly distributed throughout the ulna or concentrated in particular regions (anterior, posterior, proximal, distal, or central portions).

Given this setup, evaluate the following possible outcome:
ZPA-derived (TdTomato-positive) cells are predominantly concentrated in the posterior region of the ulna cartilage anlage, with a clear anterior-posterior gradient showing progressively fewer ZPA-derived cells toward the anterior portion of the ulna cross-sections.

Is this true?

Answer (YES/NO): NO